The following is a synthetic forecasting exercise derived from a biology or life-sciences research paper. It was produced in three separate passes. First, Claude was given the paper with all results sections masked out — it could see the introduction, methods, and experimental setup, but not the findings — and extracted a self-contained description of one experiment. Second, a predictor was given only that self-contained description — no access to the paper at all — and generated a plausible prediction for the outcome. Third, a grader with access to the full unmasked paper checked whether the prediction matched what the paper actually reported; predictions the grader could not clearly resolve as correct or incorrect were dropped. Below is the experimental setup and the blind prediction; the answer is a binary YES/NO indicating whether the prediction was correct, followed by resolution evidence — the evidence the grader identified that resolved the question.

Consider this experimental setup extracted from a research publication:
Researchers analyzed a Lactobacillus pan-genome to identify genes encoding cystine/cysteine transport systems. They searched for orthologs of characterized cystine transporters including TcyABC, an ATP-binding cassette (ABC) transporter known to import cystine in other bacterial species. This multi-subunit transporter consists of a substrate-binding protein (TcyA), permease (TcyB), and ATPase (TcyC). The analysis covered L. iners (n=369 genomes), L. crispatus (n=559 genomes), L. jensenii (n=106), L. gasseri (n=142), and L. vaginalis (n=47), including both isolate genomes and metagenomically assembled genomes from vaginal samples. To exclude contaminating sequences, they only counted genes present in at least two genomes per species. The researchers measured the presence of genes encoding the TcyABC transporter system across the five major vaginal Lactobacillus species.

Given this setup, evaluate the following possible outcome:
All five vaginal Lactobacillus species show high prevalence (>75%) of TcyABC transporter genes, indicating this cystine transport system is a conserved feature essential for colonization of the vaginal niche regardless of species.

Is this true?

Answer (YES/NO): NO